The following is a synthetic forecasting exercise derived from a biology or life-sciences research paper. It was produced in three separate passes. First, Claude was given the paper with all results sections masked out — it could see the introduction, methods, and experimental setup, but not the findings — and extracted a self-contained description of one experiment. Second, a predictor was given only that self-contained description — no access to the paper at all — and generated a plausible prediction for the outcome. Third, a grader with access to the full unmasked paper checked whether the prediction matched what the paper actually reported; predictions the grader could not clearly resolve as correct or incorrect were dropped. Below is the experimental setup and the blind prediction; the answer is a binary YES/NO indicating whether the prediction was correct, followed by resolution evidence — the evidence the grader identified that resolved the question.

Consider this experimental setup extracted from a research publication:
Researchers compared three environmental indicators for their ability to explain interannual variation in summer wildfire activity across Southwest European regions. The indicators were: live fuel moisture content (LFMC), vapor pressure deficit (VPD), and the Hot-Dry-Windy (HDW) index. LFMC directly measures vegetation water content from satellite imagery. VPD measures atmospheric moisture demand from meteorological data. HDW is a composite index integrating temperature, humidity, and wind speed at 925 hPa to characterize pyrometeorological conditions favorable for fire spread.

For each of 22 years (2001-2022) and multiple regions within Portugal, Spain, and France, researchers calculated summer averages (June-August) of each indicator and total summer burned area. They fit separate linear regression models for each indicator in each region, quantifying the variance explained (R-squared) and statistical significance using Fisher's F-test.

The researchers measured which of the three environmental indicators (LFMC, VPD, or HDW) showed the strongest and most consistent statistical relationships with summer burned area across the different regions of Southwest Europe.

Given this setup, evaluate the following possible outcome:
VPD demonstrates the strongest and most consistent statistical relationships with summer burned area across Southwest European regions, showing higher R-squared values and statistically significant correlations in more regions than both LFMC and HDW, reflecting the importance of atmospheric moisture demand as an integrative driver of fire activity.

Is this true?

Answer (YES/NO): NO